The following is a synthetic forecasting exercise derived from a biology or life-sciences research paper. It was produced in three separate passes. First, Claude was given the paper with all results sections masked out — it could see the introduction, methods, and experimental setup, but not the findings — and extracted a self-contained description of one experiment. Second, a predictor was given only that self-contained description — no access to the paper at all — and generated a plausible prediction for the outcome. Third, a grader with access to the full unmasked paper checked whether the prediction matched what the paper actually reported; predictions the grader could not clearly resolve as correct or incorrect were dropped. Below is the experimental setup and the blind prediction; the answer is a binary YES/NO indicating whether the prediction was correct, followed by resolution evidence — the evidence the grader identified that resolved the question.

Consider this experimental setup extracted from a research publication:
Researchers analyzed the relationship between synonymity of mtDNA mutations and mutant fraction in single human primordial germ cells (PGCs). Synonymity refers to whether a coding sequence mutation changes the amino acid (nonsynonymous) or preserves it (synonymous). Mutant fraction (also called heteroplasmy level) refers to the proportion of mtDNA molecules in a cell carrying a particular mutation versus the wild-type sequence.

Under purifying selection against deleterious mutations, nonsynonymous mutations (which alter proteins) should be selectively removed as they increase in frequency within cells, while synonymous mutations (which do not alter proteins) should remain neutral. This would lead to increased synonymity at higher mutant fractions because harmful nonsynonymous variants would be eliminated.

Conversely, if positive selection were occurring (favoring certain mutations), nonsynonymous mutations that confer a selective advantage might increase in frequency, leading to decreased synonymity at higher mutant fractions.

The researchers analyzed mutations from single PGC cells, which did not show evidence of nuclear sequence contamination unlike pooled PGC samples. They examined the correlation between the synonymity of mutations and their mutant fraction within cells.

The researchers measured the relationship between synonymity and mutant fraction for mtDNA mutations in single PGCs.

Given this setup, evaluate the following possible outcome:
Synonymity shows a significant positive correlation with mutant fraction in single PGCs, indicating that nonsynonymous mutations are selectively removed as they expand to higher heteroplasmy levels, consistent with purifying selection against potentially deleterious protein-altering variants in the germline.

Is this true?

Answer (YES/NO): NO